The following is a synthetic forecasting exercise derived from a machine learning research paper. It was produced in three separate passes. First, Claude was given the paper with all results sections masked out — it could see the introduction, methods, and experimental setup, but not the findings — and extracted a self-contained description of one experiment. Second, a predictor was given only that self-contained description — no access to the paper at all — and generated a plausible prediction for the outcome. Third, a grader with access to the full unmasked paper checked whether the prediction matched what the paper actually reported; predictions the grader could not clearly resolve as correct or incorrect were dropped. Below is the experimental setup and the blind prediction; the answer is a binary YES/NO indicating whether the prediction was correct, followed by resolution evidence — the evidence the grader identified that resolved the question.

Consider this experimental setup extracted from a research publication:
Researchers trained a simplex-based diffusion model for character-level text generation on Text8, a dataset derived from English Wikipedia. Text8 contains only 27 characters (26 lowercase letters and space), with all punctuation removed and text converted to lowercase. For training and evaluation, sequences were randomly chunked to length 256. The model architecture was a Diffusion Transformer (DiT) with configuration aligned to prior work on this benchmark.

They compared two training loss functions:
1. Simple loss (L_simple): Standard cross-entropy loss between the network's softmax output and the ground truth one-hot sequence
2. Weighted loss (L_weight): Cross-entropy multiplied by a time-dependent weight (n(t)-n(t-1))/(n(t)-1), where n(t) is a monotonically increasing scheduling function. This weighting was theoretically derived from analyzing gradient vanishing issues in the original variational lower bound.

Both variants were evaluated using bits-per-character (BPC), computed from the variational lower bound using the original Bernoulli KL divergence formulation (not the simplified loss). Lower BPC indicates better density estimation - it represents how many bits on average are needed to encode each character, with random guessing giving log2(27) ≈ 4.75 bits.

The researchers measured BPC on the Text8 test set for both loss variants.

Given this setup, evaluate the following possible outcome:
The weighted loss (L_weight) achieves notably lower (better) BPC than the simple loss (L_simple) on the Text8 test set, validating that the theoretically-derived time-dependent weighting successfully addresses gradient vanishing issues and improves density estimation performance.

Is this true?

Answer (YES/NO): YES